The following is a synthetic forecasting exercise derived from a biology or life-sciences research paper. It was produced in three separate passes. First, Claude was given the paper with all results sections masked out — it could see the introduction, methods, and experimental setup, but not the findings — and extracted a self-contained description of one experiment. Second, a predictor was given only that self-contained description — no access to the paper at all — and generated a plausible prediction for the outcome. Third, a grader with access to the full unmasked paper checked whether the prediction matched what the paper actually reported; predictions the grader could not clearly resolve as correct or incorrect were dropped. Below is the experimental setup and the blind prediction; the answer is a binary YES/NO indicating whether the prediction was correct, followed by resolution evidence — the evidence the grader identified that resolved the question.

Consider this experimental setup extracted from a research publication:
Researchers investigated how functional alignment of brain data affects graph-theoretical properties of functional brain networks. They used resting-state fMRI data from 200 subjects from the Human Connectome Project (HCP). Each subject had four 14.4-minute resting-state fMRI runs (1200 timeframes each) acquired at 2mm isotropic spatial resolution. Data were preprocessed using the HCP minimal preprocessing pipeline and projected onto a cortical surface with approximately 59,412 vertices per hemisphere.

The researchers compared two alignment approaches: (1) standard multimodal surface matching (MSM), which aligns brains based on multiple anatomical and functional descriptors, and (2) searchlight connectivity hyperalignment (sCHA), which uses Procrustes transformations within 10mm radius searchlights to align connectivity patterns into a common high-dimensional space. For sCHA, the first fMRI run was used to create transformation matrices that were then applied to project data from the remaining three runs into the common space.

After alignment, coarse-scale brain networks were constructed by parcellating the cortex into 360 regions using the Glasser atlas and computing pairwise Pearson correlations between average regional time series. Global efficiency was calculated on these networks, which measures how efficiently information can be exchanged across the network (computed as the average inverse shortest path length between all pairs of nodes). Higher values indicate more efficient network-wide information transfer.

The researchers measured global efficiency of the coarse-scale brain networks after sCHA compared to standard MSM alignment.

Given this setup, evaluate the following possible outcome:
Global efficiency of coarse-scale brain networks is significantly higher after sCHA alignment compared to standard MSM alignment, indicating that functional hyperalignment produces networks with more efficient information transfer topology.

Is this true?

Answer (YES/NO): NO